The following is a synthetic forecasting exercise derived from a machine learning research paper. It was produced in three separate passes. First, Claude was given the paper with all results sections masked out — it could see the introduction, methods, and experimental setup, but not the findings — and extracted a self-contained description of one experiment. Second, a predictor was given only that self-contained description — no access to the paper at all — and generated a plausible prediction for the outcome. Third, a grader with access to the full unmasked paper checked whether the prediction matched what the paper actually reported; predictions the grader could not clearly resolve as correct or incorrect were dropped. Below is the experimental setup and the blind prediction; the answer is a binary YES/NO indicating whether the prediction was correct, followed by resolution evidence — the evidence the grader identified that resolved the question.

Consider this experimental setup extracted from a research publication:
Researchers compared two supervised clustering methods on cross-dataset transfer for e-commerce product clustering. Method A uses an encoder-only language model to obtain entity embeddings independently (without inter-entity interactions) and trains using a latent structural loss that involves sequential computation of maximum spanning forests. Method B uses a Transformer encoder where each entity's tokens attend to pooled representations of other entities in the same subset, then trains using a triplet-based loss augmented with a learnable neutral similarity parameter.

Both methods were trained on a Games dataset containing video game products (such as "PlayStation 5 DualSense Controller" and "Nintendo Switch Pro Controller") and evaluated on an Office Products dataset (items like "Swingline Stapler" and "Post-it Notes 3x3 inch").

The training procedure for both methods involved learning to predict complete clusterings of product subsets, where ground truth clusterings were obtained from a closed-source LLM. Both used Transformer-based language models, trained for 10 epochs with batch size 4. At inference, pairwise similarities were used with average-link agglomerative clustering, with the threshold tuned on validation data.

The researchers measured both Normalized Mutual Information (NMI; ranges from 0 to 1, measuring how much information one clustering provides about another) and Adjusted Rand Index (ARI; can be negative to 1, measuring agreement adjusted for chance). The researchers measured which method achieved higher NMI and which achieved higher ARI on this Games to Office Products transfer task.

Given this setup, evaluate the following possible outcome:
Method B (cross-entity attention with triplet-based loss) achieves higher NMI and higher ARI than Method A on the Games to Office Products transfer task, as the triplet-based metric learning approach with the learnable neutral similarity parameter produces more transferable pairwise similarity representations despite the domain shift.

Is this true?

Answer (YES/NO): NO